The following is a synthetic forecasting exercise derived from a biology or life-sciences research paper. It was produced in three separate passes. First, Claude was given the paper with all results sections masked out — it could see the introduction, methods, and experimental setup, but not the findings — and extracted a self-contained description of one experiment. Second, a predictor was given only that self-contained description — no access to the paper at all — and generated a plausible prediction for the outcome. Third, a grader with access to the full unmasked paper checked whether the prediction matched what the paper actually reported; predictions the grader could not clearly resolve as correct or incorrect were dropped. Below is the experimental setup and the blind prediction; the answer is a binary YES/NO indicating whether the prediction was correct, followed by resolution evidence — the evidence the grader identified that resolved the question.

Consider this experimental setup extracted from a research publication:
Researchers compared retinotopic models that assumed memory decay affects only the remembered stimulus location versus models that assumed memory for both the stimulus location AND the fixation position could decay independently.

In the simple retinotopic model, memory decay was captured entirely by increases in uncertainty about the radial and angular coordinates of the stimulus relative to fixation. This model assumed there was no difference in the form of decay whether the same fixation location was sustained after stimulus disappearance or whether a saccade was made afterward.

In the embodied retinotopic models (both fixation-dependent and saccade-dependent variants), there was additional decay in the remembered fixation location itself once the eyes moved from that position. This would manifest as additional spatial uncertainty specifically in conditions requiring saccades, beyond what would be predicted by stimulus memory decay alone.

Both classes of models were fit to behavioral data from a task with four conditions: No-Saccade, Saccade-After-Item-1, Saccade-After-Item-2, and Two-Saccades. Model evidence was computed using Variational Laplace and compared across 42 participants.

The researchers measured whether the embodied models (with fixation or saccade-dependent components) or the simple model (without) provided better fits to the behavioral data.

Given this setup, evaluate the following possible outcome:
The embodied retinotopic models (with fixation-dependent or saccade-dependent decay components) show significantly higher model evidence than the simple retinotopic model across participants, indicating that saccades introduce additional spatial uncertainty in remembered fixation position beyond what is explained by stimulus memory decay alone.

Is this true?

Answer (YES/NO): YES